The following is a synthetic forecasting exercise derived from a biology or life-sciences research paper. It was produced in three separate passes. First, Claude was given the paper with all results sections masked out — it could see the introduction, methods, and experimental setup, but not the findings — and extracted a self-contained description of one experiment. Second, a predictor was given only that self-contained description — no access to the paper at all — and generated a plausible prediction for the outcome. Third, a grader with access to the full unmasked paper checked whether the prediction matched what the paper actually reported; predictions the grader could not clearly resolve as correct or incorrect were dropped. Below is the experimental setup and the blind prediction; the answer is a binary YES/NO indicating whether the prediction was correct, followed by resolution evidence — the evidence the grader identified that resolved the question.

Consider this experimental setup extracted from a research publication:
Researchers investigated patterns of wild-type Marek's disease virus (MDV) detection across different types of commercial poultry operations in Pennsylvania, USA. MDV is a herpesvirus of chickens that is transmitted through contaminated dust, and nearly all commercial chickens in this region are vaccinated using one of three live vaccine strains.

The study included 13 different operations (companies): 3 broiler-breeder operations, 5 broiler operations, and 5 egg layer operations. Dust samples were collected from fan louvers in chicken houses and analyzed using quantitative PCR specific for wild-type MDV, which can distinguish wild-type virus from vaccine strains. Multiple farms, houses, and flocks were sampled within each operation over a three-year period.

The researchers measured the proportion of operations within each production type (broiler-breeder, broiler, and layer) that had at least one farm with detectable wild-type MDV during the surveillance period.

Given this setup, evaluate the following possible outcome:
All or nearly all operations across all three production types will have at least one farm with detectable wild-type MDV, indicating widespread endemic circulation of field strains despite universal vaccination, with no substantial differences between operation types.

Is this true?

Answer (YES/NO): NO